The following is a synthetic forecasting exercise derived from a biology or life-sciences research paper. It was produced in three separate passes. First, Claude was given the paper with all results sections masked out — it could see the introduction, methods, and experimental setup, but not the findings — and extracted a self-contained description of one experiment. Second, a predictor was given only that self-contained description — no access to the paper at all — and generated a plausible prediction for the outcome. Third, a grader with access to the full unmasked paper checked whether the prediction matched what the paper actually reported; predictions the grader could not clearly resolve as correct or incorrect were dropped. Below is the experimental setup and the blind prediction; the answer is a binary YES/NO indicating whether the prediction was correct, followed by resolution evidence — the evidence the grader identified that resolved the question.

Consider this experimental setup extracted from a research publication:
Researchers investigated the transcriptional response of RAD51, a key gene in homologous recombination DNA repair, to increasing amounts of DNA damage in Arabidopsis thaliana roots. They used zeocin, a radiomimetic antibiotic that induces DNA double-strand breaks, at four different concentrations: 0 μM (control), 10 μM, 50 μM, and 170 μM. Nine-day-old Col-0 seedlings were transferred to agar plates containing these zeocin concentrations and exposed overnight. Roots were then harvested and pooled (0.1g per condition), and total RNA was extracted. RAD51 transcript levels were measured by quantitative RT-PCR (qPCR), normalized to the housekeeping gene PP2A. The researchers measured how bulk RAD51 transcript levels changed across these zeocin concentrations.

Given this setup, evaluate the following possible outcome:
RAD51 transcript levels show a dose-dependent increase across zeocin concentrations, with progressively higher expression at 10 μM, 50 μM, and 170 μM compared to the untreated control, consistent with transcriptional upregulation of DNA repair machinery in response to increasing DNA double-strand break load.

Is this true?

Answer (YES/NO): YES